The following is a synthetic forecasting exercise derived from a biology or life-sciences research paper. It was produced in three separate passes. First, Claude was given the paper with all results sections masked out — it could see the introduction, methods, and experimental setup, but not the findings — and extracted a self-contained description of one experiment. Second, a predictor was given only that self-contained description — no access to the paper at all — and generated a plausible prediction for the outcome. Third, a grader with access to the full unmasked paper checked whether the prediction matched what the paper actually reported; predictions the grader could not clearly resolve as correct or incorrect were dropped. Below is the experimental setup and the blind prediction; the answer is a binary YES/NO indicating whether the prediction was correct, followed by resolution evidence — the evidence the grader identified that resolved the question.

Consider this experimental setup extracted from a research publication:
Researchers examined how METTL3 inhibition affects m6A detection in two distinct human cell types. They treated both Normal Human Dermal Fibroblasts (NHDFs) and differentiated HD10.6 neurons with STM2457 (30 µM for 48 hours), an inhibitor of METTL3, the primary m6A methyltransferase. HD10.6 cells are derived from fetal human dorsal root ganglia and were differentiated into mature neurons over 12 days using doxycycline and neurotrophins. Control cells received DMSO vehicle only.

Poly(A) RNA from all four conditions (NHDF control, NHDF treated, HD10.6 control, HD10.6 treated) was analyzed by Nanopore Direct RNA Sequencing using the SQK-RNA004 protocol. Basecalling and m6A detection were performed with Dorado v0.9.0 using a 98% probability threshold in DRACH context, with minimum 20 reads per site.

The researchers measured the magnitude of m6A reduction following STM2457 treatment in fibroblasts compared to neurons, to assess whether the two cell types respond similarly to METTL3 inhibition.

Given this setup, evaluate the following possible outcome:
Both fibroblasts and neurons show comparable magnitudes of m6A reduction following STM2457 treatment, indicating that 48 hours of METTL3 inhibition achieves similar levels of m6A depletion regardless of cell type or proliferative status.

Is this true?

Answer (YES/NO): YES